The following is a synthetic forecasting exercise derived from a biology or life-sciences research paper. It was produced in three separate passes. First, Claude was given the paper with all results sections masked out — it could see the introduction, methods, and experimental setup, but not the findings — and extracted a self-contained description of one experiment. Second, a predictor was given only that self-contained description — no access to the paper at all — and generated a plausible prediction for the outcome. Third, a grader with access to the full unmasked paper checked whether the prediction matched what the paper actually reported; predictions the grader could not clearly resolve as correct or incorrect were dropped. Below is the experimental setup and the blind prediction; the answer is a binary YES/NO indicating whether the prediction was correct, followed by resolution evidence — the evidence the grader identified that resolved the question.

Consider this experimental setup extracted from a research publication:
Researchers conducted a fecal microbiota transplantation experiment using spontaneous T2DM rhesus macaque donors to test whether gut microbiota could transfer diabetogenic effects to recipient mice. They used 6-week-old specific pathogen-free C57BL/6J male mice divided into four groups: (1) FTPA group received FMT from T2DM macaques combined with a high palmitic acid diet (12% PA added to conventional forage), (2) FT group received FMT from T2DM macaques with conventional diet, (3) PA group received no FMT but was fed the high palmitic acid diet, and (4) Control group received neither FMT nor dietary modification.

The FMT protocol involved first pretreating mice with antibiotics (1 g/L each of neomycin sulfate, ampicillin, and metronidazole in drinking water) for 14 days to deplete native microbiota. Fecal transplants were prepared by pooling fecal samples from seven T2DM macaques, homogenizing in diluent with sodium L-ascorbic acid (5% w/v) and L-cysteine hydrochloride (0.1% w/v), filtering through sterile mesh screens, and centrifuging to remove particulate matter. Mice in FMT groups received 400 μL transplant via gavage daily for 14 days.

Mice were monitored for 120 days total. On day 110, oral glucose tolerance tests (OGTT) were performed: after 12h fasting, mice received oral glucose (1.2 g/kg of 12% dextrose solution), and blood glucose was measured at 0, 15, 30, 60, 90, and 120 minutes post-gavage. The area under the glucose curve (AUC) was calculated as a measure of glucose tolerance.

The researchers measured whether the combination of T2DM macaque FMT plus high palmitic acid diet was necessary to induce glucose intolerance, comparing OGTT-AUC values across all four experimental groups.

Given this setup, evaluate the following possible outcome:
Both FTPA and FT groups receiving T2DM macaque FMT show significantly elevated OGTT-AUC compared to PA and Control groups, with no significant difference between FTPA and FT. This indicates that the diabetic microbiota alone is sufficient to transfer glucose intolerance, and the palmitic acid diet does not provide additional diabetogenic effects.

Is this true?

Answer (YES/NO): NO